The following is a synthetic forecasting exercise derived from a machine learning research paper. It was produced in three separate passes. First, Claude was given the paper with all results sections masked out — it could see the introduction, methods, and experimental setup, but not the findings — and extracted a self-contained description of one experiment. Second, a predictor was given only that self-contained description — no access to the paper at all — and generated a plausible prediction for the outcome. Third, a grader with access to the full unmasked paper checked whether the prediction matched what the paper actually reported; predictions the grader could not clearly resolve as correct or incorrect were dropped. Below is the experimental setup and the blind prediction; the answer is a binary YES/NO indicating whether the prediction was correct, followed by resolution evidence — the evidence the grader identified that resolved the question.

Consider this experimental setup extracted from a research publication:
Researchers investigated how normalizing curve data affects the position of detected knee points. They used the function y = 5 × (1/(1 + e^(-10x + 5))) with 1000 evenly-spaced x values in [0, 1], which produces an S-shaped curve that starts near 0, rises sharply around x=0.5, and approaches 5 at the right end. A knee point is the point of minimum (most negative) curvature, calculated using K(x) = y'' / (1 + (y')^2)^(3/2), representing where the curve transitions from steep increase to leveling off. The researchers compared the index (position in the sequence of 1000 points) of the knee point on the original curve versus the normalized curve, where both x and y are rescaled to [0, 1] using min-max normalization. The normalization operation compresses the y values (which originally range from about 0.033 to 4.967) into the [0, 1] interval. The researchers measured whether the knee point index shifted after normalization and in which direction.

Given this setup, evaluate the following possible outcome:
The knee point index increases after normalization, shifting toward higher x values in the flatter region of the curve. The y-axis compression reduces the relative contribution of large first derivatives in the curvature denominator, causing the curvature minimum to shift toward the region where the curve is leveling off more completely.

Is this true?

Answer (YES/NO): NO